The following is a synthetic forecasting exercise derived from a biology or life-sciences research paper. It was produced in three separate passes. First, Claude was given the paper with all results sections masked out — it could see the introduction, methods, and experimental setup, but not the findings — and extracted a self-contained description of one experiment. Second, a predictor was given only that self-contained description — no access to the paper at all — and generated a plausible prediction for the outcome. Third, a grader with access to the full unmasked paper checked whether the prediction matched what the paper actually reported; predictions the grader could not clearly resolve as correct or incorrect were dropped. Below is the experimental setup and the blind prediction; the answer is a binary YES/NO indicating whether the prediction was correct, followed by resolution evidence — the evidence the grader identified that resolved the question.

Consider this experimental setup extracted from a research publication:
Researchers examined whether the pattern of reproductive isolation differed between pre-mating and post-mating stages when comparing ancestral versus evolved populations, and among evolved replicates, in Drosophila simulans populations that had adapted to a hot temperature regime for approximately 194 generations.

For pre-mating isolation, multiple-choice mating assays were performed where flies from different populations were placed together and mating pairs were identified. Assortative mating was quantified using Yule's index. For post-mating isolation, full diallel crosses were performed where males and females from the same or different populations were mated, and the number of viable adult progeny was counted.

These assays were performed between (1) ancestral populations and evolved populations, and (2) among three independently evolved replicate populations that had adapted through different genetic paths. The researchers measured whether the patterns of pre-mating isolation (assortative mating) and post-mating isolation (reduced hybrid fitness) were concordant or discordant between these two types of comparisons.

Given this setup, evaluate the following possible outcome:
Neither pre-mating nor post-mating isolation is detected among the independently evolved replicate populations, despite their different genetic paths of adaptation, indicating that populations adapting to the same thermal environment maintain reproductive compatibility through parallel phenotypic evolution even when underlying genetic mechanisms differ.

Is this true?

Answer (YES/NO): NO